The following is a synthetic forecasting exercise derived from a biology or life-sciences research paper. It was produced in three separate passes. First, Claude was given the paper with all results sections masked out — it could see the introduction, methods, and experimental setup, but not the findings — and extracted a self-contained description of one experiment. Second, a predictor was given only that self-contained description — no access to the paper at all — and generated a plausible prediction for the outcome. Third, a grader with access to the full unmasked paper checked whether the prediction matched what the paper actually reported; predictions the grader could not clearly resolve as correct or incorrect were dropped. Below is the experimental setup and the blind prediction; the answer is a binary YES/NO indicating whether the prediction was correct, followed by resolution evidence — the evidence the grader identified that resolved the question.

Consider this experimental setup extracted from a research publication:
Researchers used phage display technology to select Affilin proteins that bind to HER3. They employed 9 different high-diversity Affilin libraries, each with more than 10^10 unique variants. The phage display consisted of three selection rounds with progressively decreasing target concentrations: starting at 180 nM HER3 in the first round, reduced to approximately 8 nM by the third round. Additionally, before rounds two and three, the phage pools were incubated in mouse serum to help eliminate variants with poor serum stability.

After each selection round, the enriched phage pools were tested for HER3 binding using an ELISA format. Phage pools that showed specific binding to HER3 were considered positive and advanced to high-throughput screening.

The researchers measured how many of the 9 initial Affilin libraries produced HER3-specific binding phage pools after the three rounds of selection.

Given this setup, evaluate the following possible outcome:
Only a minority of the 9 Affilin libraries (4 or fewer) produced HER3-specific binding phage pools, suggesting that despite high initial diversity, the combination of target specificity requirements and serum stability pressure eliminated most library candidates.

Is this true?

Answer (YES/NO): NO